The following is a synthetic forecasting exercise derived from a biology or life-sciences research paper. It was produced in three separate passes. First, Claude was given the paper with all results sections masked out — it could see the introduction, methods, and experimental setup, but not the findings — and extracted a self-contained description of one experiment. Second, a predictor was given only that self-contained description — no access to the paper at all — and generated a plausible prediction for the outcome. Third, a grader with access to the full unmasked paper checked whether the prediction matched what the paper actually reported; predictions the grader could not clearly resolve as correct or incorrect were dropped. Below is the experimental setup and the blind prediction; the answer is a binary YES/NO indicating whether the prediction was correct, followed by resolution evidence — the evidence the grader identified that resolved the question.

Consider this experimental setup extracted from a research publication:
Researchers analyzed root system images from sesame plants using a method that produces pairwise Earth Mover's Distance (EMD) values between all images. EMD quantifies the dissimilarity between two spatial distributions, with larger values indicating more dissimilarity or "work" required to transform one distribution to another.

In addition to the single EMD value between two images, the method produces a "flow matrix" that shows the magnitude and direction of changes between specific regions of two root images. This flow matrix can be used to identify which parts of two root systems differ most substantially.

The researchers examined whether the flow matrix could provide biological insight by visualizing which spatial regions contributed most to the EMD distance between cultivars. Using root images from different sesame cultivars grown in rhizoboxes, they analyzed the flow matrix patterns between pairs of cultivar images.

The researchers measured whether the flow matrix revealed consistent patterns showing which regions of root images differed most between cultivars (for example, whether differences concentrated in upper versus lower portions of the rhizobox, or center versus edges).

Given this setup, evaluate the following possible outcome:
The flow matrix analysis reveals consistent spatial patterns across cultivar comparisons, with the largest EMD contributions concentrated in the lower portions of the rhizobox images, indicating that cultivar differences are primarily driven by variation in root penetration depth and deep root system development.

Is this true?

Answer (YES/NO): NO